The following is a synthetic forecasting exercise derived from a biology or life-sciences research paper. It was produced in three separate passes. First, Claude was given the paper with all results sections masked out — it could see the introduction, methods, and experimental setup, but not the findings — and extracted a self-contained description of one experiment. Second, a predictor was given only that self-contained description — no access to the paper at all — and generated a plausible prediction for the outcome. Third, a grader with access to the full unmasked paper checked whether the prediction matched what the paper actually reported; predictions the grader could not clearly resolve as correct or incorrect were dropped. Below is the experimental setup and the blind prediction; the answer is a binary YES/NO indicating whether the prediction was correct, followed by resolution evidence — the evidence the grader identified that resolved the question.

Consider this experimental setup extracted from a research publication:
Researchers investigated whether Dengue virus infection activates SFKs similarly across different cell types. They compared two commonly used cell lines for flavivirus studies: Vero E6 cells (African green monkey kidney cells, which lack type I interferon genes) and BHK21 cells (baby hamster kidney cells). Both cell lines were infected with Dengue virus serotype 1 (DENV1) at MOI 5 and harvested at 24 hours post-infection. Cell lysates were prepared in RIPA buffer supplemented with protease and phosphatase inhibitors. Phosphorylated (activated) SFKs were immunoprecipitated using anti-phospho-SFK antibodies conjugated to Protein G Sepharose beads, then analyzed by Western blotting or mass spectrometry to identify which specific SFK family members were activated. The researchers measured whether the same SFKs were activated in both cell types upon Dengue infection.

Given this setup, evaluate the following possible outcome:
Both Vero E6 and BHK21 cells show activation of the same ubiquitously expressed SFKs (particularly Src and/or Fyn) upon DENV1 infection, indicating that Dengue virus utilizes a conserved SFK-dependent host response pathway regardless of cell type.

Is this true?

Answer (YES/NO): YES